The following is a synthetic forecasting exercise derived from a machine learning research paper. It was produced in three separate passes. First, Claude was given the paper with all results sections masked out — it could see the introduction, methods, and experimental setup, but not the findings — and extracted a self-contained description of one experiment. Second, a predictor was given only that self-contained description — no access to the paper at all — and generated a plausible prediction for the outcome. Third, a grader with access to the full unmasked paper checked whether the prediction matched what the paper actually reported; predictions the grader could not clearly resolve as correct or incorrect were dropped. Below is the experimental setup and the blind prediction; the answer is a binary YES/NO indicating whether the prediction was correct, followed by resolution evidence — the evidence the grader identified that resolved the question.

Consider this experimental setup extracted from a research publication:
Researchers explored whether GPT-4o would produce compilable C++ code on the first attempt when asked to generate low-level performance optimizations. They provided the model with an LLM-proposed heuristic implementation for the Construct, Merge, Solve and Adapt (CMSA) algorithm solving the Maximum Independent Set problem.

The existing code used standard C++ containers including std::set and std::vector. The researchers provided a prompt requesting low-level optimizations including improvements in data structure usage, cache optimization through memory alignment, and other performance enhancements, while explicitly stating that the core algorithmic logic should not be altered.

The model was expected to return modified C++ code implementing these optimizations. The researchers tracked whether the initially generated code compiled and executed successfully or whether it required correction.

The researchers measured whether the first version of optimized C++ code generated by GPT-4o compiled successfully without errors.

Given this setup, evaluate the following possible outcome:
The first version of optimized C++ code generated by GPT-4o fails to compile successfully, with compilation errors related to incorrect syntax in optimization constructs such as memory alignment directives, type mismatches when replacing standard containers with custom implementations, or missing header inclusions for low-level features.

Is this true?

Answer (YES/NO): NO